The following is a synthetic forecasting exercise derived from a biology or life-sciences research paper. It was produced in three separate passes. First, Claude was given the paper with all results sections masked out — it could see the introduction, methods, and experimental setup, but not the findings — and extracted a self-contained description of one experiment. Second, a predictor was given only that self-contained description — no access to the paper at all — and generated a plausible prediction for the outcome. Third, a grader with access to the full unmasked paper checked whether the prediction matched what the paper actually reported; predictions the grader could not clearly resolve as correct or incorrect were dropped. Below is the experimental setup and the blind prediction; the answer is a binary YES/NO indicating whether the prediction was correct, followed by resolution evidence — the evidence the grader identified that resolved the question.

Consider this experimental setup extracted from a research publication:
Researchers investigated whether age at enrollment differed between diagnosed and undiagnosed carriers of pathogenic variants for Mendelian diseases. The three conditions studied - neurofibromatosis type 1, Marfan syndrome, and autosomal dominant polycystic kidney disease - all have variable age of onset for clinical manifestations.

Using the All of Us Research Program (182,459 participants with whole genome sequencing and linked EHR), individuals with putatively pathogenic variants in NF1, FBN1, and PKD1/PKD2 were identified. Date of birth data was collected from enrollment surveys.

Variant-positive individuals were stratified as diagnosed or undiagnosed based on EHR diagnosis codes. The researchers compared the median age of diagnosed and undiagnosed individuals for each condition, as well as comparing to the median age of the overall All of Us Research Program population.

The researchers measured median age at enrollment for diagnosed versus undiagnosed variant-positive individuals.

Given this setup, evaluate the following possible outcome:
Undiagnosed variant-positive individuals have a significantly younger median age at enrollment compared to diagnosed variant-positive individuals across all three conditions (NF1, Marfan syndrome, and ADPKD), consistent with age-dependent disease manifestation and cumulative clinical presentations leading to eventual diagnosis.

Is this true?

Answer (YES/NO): NO